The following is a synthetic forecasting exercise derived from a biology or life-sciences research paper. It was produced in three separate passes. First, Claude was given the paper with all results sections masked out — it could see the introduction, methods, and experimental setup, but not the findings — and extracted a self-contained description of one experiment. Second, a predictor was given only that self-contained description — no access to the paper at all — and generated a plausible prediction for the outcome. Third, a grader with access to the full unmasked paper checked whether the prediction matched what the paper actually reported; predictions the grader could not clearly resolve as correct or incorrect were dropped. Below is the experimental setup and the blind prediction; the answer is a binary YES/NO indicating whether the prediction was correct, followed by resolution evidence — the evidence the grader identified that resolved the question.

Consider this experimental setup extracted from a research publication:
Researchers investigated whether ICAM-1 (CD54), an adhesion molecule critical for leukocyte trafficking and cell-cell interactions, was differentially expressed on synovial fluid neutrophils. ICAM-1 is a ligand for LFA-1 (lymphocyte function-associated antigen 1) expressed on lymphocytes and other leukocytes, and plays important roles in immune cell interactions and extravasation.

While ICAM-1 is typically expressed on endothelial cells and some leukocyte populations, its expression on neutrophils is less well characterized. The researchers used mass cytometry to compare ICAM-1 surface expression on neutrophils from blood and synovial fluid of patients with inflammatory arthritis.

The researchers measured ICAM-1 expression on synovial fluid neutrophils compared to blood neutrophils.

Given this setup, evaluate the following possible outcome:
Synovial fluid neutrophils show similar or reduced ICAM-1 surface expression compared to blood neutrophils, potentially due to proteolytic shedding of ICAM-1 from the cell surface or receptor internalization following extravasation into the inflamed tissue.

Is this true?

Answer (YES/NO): NO